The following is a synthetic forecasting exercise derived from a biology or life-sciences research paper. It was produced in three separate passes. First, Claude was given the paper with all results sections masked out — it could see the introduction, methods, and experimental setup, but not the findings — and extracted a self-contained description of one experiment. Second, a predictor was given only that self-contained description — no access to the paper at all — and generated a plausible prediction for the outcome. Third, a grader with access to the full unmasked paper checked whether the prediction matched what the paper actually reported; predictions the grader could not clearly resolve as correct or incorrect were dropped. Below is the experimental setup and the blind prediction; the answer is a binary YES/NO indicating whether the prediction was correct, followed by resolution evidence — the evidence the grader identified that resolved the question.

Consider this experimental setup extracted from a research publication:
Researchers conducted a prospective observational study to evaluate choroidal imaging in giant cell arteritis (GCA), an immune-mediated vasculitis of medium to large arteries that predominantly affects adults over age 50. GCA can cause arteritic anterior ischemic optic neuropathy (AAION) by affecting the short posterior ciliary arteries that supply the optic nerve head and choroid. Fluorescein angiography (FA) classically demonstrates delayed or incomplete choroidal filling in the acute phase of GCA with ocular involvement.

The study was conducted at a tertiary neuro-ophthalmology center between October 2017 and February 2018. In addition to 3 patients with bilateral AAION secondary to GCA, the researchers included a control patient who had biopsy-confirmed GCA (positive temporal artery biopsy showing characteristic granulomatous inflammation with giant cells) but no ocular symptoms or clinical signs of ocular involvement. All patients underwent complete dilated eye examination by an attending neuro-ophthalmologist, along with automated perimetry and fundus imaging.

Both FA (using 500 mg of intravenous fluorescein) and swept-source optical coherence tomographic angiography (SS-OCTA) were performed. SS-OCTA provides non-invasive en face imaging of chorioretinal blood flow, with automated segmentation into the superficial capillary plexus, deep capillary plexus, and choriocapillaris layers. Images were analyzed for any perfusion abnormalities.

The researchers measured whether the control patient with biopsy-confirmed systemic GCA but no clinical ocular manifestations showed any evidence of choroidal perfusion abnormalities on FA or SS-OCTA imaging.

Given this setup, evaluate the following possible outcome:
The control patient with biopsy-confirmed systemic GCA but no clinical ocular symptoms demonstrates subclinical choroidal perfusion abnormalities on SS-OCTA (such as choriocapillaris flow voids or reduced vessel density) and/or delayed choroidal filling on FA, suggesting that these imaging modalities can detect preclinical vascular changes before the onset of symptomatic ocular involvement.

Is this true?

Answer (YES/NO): NO